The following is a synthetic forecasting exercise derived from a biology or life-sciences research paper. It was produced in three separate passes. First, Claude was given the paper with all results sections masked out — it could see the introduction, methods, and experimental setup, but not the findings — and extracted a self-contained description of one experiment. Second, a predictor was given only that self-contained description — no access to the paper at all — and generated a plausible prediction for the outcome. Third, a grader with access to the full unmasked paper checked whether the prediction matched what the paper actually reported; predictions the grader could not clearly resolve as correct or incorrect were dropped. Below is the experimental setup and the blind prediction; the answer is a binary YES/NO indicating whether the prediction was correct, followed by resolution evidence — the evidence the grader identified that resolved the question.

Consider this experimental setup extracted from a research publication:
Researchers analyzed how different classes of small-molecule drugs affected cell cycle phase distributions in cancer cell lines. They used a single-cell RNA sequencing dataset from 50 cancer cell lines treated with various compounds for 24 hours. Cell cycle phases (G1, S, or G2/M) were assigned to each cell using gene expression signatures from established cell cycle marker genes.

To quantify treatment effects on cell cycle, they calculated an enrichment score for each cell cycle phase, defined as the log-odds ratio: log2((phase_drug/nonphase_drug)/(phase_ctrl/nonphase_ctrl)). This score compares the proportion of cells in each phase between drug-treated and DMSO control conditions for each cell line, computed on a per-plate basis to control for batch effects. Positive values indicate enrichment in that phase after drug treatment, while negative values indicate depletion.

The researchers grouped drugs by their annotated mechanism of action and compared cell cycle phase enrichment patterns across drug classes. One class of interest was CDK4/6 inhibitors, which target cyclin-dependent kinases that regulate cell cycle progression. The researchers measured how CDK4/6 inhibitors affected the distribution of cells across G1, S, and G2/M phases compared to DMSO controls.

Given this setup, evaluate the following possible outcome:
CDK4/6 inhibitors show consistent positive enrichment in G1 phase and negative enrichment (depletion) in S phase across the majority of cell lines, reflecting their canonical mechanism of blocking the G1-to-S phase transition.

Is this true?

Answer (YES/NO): NO